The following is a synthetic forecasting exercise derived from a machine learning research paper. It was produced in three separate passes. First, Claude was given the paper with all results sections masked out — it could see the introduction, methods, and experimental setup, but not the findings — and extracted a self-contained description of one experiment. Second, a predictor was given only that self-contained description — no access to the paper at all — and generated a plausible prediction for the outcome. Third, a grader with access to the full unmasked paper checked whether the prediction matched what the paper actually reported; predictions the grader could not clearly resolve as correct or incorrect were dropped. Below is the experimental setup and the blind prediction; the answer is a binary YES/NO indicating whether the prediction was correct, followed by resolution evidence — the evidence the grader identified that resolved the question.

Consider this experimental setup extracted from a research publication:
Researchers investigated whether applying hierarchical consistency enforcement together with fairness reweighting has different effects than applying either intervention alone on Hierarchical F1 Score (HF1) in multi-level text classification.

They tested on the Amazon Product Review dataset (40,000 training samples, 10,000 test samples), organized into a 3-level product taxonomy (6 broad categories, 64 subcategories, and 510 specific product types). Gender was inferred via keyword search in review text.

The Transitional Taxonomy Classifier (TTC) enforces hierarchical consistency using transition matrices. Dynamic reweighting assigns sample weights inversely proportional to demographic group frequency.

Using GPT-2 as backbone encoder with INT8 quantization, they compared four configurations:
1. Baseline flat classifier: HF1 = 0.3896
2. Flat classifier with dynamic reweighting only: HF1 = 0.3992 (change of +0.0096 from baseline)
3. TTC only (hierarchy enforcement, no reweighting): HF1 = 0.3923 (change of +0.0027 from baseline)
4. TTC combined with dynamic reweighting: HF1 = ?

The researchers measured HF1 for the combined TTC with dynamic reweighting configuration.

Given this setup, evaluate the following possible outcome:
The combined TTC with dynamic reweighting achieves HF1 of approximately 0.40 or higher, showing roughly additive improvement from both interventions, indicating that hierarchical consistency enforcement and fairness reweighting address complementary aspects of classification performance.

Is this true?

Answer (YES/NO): NO